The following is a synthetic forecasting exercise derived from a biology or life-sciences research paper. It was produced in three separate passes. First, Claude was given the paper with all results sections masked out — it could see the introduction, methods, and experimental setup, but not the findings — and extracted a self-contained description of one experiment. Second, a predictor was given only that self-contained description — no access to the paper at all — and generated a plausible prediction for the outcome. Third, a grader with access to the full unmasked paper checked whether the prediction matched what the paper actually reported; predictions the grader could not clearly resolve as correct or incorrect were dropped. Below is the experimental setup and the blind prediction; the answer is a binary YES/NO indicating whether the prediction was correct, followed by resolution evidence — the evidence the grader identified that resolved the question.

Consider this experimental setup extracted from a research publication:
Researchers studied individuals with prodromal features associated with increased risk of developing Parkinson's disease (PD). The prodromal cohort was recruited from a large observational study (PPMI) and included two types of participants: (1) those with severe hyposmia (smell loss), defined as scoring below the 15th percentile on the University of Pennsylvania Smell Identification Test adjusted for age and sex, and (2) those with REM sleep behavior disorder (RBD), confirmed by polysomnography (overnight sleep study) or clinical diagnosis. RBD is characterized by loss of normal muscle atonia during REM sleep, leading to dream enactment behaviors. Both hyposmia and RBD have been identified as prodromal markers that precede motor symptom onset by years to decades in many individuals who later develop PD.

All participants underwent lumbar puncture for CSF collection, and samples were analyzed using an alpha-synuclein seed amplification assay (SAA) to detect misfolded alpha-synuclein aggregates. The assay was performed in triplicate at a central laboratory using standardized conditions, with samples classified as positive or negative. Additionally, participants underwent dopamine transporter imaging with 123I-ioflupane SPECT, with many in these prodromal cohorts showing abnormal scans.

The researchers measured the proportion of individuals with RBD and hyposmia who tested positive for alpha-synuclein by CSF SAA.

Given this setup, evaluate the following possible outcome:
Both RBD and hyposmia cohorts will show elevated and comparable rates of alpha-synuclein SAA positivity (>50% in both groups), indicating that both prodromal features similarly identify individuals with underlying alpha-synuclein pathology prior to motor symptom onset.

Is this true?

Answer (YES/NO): YES